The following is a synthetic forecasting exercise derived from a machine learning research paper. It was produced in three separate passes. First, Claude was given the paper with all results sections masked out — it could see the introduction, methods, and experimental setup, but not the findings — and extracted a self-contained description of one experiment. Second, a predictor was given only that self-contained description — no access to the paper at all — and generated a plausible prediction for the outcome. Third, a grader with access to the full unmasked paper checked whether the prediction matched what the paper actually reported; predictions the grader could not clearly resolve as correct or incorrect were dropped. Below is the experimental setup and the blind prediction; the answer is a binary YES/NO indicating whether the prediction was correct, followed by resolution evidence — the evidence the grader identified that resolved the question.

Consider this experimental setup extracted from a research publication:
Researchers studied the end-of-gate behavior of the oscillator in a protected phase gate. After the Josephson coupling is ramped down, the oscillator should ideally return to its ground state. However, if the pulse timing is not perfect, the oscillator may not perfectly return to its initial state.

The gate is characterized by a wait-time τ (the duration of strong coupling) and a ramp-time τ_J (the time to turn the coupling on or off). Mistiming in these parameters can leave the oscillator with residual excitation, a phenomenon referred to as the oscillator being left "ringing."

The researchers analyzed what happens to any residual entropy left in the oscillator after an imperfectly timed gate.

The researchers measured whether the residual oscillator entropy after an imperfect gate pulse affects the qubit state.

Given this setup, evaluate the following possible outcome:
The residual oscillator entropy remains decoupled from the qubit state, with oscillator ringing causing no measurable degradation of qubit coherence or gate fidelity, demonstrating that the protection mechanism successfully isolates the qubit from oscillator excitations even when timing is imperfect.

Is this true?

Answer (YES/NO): YES